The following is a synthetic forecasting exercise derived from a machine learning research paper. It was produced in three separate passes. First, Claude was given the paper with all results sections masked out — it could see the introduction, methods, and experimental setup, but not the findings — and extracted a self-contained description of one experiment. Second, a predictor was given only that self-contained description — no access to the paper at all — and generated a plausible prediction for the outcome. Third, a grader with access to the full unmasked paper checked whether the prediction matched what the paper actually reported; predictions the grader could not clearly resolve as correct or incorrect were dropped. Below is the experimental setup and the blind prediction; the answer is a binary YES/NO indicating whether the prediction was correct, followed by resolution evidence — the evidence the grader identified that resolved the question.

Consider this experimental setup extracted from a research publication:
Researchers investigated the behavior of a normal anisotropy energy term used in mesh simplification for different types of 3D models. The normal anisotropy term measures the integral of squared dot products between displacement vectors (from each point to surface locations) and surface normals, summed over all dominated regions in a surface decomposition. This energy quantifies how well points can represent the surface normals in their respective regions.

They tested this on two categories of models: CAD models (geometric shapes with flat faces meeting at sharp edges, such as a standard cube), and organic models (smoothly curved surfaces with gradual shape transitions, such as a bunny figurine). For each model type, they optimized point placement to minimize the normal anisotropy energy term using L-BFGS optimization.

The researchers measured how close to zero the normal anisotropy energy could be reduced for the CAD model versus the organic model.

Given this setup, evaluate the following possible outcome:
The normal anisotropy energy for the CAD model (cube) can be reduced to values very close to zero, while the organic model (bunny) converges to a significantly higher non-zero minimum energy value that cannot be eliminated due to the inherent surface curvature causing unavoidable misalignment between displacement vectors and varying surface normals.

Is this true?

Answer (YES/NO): YES